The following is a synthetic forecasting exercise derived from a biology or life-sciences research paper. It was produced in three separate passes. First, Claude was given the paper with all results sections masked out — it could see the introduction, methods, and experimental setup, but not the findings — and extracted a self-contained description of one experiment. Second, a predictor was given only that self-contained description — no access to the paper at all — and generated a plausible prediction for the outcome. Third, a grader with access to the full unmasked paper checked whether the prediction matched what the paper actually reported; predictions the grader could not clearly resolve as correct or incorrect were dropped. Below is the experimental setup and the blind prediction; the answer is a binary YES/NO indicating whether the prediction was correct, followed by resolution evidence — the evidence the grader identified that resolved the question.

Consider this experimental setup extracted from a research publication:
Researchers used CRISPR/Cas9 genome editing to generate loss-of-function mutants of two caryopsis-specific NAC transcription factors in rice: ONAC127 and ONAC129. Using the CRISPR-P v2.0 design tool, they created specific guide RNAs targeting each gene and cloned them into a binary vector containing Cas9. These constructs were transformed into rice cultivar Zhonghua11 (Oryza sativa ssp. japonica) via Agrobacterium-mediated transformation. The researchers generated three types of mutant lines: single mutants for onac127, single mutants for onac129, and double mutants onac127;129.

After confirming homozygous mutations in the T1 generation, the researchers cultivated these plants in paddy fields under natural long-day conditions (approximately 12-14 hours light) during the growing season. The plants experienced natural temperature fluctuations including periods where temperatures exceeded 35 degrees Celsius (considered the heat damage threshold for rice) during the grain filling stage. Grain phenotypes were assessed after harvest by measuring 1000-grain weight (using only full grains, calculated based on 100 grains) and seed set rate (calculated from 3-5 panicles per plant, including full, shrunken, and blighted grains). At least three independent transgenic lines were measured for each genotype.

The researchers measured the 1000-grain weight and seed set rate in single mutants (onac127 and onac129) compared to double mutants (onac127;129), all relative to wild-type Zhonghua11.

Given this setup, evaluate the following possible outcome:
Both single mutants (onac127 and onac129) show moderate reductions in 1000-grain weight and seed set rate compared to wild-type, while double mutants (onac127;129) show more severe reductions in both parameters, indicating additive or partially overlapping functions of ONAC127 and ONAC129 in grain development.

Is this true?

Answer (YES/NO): YES